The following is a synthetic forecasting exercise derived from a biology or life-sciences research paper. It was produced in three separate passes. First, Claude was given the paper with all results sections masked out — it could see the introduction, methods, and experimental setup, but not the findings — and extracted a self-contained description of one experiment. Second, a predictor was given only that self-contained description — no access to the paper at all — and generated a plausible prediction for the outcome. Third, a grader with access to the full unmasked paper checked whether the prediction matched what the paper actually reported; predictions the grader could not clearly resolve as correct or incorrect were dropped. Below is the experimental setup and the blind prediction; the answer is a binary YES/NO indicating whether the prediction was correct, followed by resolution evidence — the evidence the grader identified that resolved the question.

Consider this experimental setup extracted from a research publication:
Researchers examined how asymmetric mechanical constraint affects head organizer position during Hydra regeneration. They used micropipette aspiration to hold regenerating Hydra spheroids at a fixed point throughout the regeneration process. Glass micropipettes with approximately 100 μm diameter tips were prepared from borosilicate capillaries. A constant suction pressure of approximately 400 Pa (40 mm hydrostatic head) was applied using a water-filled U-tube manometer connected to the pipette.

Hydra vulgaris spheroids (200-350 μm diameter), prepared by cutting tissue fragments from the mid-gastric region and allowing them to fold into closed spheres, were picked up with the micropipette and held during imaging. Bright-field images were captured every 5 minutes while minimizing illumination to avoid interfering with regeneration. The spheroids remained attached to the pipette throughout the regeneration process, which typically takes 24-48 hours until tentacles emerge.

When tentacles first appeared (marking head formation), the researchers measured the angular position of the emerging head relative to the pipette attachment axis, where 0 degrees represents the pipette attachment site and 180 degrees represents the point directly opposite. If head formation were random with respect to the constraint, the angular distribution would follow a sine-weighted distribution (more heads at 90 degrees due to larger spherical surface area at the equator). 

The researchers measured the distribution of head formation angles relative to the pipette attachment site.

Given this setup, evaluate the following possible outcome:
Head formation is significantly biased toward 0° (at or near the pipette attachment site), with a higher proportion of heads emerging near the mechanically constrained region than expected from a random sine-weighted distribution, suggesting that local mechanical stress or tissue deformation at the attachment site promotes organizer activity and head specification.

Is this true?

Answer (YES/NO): NO